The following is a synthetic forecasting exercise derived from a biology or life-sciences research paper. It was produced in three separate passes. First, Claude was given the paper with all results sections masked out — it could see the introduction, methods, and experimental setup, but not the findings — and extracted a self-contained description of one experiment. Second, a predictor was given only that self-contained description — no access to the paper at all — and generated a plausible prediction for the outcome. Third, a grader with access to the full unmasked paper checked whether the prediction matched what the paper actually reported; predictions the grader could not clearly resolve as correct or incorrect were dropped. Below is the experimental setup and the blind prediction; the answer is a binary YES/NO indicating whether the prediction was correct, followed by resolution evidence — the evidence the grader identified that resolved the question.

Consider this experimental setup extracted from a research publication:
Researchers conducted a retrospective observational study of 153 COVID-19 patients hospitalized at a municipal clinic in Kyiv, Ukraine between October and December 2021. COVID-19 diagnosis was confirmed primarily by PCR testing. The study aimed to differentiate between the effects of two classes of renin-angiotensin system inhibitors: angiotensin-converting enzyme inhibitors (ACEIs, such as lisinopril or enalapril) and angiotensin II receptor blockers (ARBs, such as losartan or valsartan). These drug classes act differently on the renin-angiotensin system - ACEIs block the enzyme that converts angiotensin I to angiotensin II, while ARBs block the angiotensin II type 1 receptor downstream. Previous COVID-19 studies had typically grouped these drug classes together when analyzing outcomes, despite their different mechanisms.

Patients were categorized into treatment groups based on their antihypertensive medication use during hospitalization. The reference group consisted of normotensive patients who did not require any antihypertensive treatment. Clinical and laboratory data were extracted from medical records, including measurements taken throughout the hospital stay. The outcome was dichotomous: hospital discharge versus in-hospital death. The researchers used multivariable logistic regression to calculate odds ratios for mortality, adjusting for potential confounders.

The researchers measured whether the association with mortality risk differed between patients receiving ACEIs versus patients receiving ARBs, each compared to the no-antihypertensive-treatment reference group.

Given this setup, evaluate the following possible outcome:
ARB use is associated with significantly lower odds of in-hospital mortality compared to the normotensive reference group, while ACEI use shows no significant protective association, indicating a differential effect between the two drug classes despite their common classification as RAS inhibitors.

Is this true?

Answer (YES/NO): NO